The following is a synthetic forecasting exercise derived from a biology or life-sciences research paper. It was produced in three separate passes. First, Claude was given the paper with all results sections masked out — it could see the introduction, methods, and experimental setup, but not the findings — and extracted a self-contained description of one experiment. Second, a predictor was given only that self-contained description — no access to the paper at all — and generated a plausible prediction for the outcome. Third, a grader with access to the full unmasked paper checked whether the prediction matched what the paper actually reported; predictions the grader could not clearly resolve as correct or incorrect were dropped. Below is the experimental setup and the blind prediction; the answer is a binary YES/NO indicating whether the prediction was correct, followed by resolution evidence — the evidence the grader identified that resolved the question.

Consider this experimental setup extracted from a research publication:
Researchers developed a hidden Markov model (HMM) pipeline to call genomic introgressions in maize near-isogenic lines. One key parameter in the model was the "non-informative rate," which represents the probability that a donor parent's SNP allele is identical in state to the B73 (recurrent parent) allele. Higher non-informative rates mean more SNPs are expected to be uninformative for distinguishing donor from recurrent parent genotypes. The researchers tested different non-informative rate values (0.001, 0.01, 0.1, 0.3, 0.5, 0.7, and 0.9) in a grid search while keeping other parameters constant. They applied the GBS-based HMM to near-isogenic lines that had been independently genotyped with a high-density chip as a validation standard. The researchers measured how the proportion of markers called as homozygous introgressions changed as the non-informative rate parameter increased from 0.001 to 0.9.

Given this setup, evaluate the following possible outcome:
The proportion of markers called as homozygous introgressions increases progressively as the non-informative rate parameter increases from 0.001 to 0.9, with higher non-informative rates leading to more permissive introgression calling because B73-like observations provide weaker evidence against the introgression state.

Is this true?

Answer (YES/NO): YES